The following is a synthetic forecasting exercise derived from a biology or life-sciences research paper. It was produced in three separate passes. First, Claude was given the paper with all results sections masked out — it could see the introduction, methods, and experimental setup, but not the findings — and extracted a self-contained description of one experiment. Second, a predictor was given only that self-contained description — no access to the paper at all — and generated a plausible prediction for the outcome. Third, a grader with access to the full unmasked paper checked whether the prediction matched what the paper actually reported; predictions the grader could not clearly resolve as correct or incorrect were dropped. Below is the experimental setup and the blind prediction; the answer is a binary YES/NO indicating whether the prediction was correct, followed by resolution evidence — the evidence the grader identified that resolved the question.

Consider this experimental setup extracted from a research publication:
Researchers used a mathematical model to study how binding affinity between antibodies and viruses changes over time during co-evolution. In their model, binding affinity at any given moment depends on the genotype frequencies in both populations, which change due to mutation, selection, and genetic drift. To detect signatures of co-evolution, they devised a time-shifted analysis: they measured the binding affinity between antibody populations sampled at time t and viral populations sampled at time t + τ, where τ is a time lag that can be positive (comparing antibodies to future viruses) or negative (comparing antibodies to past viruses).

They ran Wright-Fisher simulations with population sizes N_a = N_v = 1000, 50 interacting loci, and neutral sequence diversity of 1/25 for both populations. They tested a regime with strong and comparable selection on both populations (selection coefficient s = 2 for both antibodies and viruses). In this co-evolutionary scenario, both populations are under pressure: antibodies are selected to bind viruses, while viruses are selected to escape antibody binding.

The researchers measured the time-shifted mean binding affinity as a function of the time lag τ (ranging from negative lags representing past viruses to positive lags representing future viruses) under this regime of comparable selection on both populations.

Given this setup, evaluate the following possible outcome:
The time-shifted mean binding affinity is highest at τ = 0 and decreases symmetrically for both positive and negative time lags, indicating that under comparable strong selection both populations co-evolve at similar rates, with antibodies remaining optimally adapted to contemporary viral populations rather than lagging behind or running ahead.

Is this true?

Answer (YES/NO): NO